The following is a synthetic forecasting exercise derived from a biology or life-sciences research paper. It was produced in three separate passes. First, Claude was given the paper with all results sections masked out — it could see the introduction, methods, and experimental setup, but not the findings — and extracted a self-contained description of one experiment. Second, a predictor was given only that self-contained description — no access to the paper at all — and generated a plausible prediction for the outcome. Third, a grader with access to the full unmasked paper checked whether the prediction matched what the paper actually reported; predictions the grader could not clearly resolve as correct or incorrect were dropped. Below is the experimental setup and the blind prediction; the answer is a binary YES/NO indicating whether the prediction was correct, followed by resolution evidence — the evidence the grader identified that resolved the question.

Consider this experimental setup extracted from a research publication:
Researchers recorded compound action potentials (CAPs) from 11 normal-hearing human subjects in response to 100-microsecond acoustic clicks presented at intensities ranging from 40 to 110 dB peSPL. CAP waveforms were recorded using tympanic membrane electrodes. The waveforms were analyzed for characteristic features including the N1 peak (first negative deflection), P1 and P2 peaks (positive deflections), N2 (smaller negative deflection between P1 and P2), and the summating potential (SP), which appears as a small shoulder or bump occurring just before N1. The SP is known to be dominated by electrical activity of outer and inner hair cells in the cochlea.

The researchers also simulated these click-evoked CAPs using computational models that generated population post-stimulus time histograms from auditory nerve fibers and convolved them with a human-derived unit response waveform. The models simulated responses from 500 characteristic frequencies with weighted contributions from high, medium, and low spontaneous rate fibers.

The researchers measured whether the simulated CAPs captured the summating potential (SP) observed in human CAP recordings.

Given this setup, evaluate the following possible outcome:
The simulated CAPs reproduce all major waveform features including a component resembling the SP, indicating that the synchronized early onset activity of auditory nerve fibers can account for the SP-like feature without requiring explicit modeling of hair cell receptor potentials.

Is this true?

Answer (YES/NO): NO